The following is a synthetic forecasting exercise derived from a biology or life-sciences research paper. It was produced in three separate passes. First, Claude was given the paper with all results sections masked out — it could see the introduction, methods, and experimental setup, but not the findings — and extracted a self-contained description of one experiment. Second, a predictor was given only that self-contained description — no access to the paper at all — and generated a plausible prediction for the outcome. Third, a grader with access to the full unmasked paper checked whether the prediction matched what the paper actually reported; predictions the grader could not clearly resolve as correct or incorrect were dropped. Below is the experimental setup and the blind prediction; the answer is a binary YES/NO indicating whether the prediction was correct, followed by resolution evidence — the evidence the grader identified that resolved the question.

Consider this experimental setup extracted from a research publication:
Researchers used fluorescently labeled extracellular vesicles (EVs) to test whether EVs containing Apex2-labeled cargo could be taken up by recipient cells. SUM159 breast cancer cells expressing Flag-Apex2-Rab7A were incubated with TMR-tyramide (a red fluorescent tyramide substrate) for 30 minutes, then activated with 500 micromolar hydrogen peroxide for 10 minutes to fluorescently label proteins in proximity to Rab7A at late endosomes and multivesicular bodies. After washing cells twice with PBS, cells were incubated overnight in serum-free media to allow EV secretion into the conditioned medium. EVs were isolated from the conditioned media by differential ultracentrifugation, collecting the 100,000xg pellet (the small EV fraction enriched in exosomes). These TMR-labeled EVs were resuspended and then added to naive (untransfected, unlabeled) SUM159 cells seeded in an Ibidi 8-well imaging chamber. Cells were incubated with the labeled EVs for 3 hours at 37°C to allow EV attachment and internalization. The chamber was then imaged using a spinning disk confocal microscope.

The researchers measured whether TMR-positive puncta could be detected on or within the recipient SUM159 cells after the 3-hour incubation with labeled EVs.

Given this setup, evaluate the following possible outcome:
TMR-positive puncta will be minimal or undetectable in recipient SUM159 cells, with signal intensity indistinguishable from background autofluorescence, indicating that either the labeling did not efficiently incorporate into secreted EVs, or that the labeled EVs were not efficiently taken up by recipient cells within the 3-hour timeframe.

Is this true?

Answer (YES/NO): NO